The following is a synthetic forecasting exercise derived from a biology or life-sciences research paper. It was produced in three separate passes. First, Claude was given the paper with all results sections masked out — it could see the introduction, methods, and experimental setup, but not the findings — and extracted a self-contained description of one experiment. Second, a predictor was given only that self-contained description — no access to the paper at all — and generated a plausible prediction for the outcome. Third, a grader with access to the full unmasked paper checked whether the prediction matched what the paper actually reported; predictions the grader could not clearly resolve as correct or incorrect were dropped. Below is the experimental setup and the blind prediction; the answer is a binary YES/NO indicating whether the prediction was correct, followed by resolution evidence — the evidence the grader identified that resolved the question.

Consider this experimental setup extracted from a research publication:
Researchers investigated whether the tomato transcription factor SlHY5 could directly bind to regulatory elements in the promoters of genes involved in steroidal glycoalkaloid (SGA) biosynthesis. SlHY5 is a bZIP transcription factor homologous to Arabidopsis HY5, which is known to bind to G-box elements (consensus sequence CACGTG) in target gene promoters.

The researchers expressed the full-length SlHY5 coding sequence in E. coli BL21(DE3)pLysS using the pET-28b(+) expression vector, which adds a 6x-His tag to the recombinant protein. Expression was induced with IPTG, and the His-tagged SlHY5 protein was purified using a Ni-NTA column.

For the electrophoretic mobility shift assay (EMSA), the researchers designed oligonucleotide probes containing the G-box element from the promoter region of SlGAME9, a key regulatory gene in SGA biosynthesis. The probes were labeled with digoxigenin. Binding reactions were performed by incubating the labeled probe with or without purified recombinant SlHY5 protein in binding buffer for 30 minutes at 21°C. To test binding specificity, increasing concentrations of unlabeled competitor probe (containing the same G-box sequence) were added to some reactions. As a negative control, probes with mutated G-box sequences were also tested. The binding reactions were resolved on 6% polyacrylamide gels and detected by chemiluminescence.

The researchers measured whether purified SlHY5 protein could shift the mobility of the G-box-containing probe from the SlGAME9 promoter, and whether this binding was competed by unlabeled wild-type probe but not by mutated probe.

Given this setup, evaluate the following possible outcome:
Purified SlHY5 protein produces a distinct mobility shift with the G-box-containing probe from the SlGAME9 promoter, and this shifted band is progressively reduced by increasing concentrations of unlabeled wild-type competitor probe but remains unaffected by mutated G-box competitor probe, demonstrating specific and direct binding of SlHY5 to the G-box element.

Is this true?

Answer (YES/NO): YES